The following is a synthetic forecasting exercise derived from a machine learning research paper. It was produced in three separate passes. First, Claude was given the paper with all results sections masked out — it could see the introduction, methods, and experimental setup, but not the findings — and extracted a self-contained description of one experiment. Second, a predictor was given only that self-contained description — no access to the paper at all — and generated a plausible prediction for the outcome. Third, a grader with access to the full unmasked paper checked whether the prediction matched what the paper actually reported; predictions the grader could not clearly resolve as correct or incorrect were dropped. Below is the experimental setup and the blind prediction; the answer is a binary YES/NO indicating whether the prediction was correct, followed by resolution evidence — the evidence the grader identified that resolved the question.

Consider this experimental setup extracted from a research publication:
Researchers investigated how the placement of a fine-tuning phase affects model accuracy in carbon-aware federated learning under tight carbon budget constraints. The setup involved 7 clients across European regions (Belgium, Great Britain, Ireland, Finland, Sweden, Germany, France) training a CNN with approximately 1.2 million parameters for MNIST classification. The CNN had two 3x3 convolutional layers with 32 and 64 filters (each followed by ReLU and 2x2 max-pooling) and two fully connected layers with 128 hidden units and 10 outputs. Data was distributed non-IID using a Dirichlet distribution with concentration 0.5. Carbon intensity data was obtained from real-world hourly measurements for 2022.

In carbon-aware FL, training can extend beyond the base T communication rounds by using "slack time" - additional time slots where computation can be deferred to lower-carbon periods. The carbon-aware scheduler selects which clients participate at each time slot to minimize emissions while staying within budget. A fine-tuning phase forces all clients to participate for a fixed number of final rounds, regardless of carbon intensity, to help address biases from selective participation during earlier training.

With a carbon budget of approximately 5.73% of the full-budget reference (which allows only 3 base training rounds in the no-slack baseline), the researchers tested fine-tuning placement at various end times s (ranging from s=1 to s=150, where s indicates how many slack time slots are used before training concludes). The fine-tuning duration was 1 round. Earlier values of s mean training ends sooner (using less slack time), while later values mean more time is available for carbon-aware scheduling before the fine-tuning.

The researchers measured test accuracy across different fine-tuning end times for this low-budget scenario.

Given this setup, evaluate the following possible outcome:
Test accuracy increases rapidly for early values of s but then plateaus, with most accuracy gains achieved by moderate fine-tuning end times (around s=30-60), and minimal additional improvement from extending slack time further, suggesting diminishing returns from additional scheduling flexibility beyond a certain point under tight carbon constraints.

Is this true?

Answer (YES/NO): NO